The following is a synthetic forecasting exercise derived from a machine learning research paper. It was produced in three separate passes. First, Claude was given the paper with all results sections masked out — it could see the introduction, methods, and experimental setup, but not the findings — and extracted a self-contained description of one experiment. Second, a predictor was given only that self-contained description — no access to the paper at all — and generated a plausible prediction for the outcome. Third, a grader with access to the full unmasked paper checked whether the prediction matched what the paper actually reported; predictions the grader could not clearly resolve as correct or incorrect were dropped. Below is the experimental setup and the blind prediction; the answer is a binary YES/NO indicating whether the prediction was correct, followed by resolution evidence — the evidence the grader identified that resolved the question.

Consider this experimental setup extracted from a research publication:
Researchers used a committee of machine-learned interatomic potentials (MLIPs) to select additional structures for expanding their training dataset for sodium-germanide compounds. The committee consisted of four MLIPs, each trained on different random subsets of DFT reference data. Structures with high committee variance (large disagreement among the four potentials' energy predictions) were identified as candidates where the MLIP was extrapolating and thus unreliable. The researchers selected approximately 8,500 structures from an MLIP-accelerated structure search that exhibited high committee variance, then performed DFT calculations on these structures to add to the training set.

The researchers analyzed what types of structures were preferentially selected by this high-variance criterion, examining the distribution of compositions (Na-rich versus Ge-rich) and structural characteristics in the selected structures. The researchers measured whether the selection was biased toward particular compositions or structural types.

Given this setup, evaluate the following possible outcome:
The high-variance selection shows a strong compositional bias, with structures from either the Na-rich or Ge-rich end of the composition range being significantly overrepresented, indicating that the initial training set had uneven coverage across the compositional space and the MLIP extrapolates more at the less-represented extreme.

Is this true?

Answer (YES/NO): YES